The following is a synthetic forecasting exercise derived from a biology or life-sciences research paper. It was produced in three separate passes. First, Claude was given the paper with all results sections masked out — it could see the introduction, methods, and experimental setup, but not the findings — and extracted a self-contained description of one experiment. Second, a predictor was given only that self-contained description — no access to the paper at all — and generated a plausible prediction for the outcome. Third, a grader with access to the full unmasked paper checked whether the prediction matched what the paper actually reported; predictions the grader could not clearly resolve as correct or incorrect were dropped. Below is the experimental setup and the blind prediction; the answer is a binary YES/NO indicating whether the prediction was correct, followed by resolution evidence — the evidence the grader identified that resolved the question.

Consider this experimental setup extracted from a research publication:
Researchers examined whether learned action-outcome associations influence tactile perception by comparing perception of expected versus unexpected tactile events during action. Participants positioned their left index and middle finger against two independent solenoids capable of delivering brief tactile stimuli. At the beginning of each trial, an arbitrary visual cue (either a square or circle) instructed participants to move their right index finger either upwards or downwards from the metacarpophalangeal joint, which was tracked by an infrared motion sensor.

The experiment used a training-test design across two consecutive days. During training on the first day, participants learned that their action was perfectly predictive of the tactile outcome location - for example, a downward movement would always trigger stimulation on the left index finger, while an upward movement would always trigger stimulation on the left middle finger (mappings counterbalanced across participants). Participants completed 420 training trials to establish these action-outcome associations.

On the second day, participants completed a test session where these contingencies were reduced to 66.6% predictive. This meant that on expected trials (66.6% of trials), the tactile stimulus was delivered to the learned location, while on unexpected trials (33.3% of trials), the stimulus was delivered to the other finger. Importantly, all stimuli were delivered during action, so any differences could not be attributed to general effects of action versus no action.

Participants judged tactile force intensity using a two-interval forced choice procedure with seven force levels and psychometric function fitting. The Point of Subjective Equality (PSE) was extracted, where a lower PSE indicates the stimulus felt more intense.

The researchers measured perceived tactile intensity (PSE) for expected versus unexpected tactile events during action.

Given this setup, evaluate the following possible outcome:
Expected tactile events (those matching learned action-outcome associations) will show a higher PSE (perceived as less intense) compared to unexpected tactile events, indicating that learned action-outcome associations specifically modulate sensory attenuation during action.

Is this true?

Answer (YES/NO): NO